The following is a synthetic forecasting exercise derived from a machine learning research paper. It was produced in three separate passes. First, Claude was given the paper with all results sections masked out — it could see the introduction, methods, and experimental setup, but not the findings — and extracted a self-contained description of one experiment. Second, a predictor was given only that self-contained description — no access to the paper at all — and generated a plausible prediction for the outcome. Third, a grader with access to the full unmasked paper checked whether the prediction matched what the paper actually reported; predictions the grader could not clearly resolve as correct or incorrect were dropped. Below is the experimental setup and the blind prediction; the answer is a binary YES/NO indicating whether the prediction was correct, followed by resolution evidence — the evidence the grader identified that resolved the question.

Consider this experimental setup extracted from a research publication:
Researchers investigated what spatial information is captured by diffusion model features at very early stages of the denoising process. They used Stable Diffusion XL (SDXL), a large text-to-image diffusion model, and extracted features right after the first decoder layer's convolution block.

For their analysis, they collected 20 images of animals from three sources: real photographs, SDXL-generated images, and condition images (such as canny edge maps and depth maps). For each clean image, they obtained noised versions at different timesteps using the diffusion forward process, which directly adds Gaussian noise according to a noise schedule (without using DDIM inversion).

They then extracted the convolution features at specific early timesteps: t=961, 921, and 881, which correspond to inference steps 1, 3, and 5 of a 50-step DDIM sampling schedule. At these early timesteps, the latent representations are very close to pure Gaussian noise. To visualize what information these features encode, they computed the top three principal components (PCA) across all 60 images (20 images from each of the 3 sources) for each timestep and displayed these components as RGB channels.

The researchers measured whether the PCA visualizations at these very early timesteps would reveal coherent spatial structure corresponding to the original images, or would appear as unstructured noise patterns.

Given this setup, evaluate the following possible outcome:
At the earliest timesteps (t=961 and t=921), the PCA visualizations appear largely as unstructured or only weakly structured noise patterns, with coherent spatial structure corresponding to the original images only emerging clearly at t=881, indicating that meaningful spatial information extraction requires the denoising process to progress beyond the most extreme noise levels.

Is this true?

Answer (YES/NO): NO